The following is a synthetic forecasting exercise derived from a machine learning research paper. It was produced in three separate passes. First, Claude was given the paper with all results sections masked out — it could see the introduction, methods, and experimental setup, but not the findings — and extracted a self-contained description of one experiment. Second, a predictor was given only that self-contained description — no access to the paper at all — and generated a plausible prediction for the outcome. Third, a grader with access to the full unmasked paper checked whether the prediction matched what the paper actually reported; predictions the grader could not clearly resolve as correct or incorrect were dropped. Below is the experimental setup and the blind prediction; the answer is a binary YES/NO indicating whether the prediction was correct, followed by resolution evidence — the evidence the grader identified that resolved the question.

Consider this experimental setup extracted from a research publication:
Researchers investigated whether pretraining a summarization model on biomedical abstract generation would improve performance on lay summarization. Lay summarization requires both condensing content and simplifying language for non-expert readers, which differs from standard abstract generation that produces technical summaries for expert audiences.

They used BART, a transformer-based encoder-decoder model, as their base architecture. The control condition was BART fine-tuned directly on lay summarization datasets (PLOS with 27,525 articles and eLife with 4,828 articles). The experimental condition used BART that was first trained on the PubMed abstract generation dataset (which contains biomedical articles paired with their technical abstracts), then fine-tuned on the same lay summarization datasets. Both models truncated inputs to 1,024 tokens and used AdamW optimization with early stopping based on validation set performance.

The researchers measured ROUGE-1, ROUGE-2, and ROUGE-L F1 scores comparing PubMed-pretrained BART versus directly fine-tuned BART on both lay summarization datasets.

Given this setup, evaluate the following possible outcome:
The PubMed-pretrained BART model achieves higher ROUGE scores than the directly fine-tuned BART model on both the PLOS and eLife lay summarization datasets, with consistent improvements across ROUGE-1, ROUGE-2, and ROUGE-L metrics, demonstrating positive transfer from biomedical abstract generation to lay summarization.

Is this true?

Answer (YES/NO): NO